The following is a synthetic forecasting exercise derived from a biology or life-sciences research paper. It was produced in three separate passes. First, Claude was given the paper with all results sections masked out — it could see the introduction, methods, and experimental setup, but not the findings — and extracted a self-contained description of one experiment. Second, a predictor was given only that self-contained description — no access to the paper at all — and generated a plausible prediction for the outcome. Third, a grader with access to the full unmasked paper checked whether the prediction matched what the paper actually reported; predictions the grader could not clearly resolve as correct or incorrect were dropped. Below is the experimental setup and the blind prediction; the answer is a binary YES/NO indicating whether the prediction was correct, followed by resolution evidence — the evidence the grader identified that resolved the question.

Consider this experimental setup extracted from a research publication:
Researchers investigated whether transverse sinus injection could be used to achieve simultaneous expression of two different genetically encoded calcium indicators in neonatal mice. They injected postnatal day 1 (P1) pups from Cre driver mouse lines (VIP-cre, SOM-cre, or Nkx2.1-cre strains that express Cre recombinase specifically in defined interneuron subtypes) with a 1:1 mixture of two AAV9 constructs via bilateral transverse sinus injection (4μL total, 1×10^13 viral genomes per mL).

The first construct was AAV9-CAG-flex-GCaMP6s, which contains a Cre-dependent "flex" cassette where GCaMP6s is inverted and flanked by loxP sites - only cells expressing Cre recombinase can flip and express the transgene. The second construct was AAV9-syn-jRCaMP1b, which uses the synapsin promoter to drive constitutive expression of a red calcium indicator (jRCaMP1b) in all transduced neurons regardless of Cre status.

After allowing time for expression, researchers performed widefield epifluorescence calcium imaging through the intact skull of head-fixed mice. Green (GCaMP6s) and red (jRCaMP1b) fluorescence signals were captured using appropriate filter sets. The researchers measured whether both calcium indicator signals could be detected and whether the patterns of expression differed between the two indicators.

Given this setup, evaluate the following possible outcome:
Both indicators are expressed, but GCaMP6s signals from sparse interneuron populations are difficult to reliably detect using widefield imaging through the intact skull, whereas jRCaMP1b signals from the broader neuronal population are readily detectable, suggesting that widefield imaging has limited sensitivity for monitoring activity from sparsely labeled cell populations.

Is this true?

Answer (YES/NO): NO